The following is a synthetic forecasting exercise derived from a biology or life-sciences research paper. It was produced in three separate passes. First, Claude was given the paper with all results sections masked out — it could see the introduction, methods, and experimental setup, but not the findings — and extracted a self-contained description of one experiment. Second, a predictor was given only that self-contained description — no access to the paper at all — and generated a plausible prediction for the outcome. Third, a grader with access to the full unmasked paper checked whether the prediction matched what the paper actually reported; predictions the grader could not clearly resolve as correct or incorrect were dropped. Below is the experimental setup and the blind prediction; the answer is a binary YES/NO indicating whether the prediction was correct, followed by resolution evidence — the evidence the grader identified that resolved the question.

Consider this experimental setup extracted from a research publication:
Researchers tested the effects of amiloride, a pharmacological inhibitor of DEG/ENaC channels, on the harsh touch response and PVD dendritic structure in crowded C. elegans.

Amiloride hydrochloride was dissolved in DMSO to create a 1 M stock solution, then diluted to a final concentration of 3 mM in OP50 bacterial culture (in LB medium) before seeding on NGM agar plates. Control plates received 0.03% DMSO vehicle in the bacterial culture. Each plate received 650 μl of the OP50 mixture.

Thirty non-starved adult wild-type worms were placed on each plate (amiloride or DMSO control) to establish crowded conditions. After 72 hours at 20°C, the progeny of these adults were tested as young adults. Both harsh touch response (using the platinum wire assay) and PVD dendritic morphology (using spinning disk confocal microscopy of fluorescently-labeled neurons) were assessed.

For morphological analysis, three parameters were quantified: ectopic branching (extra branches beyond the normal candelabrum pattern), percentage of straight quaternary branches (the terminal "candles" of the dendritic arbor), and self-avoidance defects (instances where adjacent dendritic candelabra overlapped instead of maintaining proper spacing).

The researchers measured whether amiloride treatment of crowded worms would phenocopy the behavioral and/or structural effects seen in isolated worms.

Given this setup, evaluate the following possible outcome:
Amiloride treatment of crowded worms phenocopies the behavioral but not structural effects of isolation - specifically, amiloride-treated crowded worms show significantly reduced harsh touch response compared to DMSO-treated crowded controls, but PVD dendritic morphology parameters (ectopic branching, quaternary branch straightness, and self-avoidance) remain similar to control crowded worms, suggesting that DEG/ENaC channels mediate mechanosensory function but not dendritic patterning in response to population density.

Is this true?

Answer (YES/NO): NO